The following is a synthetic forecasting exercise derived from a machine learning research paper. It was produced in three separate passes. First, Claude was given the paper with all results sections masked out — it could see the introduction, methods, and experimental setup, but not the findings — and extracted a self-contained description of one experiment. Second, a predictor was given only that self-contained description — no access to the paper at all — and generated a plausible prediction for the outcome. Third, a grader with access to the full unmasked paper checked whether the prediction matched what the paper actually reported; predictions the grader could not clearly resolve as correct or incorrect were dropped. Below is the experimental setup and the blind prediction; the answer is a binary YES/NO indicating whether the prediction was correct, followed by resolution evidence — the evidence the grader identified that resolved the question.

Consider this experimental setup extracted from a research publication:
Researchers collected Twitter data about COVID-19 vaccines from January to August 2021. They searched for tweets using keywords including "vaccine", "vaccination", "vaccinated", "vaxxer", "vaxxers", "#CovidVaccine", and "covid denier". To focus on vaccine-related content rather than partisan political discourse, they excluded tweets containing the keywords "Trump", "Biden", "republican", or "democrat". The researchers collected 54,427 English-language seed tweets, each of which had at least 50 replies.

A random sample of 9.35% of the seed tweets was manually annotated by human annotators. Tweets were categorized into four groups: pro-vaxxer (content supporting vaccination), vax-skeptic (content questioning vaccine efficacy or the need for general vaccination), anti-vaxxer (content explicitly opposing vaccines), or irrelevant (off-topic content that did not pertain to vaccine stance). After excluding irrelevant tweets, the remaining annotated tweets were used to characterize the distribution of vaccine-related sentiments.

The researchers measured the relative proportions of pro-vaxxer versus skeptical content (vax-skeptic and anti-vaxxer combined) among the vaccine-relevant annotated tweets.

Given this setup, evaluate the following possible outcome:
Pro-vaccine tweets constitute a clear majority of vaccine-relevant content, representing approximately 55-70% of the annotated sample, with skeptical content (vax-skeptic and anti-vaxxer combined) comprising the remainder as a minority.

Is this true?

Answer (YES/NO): NO